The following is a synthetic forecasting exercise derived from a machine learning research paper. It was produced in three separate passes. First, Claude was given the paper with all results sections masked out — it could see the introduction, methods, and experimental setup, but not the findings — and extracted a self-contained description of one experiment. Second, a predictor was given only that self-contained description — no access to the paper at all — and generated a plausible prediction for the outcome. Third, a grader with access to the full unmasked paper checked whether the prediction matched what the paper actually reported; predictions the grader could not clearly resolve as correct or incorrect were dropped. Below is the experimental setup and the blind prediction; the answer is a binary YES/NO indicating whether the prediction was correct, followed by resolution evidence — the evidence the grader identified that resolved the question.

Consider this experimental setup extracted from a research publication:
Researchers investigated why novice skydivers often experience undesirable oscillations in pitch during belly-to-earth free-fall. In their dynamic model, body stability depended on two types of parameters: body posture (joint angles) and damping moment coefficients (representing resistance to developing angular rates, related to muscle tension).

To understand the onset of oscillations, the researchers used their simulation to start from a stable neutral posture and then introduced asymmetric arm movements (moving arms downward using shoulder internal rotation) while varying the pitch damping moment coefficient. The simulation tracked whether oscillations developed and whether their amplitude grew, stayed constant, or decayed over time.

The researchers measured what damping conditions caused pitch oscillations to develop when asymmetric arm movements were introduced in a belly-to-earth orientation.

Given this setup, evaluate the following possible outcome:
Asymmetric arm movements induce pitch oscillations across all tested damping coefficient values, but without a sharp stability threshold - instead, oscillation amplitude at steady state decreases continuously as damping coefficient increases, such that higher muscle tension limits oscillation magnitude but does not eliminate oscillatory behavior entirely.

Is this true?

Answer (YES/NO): NO